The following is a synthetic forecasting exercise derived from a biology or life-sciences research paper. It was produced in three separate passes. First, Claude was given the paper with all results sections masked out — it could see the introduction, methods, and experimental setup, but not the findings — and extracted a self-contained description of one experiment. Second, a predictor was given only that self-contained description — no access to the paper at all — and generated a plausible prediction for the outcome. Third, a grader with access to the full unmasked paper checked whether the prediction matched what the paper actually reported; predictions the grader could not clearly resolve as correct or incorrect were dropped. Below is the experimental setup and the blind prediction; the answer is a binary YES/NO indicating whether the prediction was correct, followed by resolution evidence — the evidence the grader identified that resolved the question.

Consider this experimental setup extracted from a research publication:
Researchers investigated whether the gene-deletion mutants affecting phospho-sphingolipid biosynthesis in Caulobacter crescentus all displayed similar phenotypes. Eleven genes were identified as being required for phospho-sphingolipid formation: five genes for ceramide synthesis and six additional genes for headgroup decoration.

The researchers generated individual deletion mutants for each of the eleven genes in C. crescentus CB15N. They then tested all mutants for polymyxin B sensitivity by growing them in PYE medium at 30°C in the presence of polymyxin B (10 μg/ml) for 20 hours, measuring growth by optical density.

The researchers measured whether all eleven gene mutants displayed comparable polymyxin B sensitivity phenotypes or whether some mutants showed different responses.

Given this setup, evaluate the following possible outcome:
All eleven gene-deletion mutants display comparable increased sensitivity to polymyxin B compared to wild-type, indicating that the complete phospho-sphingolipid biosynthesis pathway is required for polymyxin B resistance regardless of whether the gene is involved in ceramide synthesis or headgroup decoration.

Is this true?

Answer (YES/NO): NO